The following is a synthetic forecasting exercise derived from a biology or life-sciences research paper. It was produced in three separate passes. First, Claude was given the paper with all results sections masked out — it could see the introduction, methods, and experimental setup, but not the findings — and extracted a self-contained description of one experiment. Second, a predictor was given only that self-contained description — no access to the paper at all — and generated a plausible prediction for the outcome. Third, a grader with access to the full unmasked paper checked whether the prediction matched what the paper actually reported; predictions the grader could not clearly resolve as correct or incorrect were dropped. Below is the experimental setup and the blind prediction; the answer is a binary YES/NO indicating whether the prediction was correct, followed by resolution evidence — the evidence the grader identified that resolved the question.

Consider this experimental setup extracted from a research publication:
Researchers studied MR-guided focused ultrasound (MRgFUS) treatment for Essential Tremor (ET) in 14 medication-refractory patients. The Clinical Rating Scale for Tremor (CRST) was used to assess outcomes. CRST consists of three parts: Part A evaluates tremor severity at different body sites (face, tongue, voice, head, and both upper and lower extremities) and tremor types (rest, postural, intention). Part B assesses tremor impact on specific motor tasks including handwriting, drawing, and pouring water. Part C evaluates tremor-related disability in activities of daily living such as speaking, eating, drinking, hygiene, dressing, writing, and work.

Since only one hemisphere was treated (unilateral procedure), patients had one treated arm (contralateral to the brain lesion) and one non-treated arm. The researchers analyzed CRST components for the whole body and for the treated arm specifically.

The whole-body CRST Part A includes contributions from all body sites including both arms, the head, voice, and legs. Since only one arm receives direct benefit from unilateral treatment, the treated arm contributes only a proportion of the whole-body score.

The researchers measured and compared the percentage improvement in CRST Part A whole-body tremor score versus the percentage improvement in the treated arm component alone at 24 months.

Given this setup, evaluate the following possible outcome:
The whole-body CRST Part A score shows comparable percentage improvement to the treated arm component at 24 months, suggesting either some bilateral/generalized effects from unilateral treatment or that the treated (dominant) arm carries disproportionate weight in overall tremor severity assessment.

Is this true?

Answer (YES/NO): NO